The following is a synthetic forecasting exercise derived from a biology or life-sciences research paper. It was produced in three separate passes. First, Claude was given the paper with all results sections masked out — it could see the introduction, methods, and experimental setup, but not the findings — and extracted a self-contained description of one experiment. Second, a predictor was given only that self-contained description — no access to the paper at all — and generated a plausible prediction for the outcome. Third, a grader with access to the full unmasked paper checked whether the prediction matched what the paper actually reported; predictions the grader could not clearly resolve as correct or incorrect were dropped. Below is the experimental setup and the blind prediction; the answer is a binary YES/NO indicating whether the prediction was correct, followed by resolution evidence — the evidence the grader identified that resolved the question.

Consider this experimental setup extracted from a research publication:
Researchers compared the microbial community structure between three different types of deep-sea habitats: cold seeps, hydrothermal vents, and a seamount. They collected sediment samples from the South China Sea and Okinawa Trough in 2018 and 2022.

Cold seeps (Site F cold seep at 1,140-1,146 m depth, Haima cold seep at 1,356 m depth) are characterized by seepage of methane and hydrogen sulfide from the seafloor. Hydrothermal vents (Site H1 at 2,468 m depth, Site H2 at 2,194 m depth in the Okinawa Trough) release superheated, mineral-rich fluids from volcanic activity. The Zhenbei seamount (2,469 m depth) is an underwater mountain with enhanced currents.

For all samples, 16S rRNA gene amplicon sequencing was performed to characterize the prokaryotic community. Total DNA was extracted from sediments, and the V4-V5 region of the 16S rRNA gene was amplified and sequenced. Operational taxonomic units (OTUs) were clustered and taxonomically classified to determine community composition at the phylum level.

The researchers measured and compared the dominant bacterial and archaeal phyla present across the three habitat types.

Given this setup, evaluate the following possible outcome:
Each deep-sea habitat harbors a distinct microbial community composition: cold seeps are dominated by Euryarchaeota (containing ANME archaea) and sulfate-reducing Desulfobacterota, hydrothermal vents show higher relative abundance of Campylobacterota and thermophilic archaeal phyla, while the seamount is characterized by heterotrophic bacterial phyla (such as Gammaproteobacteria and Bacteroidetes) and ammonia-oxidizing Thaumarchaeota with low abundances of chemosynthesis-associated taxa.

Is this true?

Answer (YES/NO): NO